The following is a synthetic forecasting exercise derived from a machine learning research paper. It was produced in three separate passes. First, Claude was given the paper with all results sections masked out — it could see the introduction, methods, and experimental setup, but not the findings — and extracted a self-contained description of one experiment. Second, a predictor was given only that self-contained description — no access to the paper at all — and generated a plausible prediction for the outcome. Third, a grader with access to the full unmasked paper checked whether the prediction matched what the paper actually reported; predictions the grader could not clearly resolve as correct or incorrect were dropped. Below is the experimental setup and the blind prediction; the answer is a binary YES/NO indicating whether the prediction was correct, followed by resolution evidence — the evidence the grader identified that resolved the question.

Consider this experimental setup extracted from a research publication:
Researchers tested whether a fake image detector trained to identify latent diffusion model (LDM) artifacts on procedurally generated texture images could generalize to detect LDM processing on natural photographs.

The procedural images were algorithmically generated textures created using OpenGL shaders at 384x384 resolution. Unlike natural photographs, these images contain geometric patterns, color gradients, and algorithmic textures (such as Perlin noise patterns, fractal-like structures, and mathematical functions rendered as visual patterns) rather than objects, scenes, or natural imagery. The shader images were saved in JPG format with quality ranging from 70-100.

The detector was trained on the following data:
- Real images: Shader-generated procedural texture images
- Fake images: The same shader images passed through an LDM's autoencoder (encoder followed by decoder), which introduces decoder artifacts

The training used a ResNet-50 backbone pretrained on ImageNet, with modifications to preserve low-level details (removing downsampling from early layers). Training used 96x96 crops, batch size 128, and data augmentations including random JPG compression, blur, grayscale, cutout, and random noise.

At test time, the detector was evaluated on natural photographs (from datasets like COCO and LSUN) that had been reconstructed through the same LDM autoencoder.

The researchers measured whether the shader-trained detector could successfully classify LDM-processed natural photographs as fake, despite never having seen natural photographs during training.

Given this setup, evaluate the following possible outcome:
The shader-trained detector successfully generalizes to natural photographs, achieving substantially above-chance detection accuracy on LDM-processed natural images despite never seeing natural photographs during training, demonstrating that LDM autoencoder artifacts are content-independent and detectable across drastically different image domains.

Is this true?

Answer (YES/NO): YES